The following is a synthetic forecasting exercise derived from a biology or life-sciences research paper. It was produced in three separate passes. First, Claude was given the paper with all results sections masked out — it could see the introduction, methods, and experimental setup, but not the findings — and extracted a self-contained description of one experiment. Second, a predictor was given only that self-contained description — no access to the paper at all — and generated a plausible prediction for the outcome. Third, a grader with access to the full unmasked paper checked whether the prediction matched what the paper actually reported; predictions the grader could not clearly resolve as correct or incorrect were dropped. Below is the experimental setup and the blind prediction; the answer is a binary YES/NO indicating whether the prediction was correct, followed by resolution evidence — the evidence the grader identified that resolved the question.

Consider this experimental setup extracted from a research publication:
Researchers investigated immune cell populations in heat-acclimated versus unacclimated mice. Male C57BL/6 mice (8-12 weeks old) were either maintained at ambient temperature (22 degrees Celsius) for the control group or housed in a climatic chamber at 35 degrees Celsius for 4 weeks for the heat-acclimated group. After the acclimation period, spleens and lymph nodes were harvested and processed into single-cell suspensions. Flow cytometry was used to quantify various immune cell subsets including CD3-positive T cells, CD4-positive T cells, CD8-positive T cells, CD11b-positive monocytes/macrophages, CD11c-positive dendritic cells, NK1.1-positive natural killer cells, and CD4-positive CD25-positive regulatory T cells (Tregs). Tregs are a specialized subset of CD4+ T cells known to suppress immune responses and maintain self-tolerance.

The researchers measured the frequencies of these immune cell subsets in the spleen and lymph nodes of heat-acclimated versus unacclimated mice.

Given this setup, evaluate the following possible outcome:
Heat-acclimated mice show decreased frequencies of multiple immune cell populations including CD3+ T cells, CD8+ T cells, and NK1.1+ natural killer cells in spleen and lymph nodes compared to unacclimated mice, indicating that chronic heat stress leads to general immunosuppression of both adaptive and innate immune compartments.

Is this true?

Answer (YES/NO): NO